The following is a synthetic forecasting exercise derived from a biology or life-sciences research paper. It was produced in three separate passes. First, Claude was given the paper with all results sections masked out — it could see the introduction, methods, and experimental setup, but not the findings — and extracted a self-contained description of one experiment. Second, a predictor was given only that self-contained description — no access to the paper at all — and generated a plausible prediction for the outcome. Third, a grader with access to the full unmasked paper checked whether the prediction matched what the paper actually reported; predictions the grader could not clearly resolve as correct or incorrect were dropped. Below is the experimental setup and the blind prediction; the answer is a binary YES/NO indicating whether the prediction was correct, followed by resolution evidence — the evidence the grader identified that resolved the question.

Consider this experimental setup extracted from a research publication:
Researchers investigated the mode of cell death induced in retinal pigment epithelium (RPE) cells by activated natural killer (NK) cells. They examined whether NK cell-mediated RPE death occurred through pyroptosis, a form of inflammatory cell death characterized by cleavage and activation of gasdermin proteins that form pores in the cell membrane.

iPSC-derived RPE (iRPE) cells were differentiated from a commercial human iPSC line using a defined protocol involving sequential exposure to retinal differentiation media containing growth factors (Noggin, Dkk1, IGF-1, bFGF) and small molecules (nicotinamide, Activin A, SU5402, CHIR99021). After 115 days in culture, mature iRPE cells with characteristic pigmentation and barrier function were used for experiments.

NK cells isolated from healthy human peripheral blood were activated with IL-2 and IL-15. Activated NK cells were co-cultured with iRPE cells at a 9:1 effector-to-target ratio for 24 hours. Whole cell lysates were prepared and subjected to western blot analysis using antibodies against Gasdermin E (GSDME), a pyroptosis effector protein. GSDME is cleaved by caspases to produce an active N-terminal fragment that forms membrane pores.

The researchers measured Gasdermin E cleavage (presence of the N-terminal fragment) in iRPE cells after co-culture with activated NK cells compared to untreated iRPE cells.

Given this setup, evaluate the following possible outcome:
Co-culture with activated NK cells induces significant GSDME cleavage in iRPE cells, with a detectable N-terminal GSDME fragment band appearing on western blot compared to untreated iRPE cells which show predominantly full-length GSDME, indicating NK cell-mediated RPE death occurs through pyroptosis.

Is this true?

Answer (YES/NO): NO